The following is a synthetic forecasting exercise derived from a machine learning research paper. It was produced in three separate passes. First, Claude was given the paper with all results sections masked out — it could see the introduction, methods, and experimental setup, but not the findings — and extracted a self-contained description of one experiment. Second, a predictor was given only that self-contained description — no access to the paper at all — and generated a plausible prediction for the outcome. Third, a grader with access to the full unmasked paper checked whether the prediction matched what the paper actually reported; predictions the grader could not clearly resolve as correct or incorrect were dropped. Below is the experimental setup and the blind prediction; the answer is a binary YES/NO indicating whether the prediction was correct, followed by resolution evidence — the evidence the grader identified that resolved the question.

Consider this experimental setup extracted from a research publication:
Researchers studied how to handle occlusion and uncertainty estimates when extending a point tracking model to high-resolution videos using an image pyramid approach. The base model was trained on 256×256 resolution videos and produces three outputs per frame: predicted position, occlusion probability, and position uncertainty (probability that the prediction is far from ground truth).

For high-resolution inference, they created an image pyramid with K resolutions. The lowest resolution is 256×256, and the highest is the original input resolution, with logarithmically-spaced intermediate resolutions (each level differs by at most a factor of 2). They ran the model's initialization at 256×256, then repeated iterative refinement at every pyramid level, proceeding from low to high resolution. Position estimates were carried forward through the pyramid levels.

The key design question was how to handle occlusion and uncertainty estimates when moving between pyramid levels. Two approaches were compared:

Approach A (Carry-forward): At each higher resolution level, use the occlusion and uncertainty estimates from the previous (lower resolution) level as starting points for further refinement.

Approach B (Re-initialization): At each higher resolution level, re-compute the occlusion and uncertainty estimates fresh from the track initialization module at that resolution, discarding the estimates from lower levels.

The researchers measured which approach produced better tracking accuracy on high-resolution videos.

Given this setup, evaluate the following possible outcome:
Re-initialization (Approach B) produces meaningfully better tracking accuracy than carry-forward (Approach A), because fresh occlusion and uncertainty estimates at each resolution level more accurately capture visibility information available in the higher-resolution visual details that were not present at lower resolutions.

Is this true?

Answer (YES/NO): NO